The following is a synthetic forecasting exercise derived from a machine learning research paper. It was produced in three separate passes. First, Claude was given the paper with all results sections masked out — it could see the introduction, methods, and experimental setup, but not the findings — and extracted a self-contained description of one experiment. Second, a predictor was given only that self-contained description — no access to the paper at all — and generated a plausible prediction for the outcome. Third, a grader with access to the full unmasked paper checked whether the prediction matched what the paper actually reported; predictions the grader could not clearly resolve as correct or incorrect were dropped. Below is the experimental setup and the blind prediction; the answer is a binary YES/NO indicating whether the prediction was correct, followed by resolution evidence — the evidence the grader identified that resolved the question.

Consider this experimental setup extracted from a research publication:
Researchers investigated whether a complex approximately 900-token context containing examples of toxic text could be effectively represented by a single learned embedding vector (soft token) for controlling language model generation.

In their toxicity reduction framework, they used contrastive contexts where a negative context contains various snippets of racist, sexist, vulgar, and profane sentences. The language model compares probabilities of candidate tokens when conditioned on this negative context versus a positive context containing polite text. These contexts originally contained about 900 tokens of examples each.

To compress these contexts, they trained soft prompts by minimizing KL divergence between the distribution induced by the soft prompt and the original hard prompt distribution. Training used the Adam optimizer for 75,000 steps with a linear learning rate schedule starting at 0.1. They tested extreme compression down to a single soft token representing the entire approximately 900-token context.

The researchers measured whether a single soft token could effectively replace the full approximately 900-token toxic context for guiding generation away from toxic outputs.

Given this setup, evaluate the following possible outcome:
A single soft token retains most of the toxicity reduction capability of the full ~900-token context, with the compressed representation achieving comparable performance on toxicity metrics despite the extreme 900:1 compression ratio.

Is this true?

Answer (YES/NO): YES